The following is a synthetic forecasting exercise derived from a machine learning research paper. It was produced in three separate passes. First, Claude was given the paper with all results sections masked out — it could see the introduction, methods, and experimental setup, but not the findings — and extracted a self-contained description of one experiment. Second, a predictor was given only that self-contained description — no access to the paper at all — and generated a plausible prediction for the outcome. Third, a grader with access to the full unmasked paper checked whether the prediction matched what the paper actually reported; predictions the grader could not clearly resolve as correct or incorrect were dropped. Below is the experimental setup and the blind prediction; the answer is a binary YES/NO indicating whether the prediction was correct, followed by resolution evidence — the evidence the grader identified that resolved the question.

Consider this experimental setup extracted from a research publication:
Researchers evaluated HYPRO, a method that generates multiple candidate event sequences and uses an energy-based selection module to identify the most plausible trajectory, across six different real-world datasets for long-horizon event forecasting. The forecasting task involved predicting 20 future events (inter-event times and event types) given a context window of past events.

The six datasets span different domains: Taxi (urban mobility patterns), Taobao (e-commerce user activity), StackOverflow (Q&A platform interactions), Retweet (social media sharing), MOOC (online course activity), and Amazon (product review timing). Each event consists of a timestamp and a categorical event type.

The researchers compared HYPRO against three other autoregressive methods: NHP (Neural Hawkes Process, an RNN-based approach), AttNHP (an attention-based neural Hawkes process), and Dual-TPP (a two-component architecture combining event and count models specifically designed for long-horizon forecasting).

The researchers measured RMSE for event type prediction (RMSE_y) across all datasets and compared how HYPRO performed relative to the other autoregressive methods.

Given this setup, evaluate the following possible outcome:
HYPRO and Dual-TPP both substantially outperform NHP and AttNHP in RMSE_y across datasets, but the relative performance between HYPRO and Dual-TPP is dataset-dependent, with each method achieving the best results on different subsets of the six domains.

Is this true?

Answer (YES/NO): NO